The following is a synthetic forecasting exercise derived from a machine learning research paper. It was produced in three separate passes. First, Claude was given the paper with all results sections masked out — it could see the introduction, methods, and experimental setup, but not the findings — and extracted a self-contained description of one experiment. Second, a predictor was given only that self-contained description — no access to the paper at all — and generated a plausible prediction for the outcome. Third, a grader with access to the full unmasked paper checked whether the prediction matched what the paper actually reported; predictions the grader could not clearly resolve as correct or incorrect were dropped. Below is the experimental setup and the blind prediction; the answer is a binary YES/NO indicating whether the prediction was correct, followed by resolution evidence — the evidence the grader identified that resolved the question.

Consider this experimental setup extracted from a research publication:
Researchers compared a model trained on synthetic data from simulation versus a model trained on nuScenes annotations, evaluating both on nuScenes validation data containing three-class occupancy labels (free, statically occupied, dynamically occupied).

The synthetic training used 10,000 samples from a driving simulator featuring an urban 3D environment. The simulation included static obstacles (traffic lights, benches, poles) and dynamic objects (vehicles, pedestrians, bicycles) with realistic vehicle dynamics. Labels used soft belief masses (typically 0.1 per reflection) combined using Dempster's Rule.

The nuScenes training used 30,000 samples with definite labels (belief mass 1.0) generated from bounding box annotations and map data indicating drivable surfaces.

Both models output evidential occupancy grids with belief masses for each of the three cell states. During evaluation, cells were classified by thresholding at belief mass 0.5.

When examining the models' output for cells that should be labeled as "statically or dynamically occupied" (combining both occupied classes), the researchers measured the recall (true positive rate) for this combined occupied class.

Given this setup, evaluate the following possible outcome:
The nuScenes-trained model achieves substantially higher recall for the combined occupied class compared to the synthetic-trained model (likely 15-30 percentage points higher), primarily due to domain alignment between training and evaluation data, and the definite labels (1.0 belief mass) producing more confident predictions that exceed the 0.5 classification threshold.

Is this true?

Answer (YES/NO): NO